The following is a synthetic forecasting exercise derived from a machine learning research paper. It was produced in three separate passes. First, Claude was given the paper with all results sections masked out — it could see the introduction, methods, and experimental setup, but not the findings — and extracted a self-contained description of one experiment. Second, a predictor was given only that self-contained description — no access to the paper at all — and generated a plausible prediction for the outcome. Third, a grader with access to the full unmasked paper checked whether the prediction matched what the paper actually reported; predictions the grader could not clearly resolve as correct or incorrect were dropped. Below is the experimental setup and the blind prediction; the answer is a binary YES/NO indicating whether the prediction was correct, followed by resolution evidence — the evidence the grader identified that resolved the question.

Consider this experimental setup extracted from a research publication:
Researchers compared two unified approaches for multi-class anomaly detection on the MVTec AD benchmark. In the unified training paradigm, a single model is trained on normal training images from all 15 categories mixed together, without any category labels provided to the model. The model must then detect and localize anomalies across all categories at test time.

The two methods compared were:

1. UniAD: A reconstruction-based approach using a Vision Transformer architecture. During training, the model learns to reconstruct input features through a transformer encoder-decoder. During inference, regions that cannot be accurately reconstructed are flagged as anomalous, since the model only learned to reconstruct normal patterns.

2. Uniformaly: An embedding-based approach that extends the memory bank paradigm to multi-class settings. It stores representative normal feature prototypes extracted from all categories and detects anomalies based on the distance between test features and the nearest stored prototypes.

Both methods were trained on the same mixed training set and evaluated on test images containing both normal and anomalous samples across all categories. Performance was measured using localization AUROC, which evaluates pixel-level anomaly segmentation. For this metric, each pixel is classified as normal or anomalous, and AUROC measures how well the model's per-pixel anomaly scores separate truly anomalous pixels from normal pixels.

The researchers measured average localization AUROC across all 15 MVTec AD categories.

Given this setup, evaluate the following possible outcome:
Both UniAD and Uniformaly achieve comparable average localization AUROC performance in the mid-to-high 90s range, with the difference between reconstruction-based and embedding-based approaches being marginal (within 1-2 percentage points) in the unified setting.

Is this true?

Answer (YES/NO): YES